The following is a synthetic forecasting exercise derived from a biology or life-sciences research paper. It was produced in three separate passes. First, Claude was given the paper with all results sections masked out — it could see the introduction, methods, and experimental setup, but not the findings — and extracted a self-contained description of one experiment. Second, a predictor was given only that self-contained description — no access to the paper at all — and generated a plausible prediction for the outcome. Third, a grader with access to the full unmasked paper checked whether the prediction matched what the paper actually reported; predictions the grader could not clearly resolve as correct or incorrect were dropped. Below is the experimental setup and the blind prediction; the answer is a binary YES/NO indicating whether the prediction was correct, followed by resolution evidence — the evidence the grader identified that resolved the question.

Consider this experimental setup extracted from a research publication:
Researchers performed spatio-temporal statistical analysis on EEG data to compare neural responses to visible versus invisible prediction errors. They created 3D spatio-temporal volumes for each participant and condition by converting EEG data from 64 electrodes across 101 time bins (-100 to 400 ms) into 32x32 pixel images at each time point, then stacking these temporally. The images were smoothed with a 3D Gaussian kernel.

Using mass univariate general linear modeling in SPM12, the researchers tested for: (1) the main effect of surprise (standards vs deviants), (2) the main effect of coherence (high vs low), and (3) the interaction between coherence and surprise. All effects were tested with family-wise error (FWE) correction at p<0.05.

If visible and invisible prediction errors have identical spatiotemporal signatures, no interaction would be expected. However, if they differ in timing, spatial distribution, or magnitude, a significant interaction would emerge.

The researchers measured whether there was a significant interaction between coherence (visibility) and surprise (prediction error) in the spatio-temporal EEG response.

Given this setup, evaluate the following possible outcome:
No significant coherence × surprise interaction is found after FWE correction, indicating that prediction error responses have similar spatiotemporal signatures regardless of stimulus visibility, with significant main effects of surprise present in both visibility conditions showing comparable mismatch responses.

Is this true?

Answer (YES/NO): NO